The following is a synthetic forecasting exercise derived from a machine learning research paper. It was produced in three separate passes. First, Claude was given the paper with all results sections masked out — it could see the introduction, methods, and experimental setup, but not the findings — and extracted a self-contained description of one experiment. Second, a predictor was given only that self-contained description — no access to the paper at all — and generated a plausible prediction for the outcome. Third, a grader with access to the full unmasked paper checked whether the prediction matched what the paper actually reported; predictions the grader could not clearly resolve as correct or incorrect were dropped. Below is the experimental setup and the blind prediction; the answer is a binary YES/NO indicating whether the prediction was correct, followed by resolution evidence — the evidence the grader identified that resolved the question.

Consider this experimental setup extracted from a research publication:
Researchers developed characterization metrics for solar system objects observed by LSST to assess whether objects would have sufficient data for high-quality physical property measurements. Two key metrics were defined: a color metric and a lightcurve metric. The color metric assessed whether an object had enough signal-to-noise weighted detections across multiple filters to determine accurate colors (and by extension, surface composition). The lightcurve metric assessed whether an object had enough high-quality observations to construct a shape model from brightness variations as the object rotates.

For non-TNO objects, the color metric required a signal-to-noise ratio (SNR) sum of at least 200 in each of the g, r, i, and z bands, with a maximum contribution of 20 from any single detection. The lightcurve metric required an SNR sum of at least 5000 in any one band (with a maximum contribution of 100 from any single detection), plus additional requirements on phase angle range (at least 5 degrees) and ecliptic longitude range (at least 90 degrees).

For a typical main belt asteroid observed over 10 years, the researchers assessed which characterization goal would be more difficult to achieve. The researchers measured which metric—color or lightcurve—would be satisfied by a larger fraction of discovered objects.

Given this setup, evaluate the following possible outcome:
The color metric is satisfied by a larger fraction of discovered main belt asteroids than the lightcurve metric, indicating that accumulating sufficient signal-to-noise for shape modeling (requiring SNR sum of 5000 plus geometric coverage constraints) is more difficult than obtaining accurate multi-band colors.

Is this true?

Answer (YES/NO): YES